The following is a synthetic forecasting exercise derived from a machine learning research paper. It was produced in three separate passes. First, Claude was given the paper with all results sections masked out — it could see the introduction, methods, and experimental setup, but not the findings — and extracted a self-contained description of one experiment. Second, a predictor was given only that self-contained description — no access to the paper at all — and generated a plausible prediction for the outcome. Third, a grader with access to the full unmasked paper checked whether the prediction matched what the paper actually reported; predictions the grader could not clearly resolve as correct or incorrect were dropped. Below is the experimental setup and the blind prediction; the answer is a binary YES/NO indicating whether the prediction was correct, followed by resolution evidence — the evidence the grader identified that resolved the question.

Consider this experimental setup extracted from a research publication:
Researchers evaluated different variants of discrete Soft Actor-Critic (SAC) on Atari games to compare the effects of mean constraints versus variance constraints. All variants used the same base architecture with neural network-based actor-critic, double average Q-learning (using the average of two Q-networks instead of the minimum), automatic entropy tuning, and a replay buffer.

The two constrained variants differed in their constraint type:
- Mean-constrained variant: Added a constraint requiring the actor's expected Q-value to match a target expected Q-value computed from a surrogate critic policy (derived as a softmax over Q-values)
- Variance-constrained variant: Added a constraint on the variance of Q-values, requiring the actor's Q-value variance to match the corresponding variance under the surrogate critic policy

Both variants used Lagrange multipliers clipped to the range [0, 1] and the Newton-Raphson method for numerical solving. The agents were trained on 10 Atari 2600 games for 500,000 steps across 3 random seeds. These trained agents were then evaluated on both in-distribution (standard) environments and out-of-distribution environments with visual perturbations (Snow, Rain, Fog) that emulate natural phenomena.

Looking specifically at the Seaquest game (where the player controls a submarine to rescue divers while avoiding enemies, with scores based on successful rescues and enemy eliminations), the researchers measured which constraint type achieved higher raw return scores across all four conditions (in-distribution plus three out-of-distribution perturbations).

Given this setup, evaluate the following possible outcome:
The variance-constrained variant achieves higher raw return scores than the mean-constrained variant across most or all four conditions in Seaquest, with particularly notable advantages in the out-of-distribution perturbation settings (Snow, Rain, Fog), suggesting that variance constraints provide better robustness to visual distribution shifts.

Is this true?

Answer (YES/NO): NO